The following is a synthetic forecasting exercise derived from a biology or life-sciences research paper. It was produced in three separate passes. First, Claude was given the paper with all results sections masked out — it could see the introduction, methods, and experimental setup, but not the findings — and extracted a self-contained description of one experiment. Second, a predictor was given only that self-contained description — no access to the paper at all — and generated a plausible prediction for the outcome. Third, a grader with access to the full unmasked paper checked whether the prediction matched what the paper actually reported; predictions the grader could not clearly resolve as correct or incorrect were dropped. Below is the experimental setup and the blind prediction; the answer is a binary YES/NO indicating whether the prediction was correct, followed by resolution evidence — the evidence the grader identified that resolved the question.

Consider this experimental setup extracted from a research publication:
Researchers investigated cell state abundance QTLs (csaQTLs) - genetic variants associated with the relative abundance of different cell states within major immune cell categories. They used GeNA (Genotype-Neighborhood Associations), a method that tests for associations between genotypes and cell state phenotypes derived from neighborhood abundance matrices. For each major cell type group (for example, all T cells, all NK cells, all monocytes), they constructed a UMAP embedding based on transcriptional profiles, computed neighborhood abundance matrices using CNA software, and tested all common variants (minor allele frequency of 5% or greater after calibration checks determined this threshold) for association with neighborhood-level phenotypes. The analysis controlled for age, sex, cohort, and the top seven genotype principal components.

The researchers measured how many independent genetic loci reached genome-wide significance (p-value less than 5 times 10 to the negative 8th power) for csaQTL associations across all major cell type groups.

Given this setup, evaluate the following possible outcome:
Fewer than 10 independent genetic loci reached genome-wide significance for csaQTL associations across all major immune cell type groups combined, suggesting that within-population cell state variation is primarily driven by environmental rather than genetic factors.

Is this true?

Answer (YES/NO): NO